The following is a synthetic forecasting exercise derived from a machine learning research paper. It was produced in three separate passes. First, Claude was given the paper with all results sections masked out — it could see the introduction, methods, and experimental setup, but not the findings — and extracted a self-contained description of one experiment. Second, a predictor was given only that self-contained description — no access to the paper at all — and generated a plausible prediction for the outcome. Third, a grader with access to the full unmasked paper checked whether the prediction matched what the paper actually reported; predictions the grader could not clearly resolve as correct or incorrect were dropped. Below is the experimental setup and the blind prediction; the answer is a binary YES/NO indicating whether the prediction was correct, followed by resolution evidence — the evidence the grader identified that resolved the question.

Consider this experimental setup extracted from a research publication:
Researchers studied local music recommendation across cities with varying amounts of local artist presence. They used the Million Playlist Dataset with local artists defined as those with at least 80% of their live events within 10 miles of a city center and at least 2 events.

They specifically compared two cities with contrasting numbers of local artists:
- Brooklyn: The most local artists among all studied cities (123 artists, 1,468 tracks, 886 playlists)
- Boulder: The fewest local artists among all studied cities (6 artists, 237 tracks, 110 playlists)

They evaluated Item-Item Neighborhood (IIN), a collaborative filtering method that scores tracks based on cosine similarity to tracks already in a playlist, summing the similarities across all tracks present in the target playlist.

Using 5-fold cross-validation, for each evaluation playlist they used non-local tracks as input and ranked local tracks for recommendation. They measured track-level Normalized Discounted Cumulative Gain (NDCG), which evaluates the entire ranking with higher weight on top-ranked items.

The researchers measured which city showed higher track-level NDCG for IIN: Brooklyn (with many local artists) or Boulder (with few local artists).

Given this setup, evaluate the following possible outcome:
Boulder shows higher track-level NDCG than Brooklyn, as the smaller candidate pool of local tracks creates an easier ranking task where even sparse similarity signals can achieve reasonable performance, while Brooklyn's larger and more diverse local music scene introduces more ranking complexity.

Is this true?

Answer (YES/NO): NO